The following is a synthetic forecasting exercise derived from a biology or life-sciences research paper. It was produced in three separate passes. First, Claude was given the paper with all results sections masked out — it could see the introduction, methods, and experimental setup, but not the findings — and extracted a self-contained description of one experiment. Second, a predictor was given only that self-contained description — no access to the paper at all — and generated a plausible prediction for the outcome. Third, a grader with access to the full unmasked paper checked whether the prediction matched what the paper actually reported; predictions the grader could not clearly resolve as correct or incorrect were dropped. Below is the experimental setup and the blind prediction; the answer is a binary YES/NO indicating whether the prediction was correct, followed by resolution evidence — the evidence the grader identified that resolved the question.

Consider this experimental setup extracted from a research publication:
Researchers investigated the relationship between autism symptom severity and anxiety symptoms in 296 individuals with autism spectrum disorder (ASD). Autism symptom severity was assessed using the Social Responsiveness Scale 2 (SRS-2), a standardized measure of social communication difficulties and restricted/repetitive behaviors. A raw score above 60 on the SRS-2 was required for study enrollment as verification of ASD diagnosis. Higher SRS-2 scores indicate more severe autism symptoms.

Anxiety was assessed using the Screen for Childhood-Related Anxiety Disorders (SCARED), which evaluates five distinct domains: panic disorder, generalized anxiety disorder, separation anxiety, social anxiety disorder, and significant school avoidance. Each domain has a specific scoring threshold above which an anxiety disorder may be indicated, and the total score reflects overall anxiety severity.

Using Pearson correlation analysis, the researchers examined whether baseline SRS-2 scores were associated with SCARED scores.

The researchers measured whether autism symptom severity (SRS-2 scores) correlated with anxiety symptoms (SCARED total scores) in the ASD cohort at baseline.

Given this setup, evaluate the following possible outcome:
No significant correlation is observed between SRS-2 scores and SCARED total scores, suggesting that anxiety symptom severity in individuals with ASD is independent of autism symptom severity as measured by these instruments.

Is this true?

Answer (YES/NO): YES